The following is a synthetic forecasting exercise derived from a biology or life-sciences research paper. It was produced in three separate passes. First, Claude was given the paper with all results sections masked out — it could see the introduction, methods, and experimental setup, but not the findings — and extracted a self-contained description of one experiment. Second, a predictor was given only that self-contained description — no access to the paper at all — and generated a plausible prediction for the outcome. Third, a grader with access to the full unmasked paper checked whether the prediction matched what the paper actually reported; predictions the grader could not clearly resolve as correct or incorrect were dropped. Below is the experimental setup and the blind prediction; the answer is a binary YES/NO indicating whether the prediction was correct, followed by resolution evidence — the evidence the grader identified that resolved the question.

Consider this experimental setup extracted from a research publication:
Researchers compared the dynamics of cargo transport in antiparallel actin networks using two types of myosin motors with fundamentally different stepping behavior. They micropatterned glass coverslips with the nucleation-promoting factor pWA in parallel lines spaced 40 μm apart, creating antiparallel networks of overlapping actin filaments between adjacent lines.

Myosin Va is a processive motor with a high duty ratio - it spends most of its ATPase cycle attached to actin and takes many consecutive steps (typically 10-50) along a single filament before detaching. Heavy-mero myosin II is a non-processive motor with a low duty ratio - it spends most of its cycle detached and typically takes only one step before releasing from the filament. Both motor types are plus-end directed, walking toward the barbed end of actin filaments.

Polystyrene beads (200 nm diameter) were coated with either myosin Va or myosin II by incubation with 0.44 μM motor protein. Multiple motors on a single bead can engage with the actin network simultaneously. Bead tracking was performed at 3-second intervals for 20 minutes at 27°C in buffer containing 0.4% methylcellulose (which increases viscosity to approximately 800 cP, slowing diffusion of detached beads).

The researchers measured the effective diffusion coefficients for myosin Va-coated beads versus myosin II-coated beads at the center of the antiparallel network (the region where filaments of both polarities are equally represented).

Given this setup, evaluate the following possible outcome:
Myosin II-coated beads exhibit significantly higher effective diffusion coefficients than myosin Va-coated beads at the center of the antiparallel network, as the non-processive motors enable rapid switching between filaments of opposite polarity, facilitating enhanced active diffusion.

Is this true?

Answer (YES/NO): YES